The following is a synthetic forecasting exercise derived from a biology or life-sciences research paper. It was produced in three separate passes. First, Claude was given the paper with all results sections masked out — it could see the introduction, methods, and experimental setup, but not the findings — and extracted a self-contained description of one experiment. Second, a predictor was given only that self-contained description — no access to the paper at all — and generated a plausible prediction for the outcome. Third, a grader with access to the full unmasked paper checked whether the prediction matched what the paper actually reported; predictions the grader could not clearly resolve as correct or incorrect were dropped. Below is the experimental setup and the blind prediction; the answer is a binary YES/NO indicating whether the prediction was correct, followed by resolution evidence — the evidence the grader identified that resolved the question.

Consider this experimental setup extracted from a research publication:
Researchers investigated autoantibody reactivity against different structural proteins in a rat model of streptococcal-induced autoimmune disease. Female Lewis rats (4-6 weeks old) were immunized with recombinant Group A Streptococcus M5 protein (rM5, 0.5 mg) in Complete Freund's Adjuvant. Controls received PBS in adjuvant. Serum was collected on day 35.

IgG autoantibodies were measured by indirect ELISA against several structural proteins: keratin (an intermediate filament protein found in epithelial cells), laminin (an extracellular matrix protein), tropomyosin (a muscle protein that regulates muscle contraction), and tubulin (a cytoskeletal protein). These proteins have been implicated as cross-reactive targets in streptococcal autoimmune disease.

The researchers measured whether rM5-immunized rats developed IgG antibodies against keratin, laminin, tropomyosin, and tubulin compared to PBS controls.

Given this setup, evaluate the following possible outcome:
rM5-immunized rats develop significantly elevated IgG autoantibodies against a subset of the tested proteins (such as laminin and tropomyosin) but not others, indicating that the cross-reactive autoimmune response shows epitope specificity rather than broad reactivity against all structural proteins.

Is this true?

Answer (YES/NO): NO